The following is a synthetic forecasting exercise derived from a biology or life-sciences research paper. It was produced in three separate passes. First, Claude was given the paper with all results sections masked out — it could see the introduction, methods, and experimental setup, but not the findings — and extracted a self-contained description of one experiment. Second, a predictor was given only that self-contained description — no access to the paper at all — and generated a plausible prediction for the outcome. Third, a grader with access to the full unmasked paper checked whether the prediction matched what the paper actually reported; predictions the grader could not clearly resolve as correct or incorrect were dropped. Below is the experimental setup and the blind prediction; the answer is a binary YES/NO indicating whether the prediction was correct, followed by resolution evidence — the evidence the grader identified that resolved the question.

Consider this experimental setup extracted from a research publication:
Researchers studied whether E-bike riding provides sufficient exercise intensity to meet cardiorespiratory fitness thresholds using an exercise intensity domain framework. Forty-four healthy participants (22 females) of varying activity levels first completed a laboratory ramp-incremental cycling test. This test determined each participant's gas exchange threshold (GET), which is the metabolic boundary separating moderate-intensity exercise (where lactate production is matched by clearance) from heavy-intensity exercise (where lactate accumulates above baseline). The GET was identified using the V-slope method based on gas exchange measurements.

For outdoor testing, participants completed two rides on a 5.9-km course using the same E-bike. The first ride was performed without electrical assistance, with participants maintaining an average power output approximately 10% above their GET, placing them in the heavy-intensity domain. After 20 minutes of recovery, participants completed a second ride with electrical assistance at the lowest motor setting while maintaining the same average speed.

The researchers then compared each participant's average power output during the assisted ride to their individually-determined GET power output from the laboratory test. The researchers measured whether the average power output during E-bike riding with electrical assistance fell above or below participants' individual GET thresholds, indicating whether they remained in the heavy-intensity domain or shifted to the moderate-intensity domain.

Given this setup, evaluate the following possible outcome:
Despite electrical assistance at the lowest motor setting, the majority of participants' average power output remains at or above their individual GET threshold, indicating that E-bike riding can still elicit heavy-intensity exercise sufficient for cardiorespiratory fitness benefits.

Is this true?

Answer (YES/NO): NO